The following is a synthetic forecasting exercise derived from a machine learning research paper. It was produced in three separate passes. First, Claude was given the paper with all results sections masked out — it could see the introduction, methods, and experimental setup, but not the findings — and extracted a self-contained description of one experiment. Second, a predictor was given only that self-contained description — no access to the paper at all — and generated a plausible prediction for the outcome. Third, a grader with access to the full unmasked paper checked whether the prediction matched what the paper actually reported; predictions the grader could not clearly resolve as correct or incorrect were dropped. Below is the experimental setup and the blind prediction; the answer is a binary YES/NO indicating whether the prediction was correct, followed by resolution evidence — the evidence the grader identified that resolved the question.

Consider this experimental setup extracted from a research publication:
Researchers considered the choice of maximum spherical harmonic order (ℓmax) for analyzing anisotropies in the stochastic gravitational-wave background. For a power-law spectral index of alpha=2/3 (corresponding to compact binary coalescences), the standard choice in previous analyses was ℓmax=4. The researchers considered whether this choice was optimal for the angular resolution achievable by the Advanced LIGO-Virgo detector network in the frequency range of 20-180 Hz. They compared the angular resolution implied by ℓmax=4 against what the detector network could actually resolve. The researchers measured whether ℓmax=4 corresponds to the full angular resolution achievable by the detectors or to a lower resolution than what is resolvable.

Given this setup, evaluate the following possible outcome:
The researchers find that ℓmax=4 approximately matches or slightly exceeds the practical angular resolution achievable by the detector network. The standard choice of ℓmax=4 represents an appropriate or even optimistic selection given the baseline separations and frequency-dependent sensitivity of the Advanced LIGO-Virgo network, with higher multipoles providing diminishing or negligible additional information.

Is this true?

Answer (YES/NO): NO